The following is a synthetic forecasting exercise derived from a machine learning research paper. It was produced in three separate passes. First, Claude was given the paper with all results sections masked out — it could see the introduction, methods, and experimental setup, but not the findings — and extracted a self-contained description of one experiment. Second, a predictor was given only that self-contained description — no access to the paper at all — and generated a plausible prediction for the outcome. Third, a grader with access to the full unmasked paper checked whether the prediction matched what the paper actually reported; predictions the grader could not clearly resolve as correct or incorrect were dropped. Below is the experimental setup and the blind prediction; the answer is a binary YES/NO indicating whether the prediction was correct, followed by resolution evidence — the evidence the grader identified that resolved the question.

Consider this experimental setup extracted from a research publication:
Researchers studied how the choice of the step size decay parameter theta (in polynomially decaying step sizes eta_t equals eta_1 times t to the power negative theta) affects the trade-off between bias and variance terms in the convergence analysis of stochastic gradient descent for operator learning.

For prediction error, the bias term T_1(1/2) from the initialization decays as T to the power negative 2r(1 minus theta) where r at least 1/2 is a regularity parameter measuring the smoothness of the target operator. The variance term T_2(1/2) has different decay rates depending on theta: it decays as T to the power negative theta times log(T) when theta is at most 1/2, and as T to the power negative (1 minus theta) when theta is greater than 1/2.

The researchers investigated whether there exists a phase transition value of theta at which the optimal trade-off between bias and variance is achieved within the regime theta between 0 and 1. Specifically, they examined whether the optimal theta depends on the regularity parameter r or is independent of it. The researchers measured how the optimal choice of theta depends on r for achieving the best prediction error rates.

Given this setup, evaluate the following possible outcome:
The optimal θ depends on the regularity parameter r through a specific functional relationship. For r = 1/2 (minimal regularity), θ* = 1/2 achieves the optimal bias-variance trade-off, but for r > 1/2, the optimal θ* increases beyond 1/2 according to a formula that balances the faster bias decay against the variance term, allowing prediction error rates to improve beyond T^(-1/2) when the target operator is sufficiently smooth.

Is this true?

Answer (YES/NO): NO